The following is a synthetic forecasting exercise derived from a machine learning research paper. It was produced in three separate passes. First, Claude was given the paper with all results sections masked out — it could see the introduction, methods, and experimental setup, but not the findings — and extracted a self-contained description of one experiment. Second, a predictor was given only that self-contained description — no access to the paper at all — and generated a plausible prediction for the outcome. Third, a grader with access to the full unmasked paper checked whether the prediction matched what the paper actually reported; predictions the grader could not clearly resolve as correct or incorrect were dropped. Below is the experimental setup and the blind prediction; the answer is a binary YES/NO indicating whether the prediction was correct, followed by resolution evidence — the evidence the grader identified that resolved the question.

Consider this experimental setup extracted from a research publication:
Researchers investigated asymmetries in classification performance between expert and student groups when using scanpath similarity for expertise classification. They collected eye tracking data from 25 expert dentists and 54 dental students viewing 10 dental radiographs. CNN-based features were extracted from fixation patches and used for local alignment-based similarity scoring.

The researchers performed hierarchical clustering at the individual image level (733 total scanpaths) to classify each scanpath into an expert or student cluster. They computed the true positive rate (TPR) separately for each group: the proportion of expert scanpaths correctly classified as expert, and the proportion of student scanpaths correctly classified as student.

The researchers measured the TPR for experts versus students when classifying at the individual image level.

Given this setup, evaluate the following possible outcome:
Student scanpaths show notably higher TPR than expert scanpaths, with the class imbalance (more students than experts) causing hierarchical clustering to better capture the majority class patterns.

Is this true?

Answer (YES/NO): NO